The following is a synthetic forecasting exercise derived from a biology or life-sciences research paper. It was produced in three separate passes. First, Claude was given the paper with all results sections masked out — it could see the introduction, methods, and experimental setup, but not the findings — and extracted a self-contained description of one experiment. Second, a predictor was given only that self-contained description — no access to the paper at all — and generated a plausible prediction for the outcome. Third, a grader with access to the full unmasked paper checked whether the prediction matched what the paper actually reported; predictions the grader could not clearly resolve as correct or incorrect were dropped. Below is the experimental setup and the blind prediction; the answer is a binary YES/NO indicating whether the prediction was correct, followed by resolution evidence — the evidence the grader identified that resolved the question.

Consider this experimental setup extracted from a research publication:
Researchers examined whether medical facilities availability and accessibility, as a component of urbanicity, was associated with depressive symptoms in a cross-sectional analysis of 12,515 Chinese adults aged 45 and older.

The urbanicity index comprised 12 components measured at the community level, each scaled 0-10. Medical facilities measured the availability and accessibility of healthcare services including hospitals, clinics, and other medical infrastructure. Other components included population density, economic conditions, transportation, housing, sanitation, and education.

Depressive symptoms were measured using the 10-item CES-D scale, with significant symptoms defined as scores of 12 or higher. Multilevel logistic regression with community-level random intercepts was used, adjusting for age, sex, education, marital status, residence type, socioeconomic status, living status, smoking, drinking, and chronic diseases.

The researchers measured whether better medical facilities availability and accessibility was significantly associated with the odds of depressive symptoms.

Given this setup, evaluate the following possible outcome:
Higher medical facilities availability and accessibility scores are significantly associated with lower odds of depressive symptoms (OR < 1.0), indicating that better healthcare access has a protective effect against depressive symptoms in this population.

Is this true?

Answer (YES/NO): NO